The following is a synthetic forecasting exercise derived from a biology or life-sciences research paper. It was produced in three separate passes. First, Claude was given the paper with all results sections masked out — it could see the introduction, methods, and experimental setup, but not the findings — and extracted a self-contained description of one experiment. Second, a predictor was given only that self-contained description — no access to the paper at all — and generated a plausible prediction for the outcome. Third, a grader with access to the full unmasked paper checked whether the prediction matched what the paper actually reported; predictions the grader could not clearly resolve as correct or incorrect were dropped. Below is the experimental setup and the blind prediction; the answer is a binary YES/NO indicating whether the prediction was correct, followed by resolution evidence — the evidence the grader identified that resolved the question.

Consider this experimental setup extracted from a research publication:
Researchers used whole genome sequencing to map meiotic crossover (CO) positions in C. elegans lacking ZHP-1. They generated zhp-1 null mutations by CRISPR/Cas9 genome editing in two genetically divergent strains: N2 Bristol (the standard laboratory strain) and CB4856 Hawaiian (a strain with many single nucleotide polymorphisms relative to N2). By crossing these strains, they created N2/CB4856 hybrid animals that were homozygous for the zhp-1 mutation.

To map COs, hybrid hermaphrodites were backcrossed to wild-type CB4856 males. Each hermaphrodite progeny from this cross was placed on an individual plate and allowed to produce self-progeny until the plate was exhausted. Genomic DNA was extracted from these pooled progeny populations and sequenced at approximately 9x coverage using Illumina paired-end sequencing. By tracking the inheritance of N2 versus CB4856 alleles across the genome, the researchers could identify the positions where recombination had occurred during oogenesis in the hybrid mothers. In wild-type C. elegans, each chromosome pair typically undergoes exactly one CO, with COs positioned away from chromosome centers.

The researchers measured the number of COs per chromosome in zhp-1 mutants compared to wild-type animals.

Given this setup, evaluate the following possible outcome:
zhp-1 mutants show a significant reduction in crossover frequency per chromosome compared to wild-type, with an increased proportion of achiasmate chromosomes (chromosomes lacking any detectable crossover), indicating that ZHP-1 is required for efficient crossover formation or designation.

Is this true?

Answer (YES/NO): YES